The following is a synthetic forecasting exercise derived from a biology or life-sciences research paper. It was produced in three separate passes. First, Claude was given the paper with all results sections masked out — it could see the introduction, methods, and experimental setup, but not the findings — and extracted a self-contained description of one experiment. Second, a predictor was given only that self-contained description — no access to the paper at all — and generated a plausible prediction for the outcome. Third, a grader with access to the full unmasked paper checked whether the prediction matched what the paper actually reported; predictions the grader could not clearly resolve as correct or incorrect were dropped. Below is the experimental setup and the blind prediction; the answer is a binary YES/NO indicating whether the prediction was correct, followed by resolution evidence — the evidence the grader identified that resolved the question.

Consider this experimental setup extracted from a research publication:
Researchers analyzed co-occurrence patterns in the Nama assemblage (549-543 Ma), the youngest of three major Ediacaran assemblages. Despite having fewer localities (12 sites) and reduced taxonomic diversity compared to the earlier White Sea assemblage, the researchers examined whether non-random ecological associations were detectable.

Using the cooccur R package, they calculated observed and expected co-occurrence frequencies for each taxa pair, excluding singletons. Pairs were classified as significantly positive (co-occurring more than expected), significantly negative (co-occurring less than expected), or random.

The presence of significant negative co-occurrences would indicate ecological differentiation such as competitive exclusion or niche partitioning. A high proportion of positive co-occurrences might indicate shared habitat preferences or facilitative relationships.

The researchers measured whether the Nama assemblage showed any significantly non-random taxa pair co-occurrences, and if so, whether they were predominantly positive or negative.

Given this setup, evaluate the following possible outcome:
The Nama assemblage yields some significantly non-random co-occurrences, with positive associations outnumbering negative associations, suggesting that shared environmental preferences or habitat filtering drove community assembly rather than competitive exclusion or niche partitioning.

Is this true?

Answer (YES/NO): NO